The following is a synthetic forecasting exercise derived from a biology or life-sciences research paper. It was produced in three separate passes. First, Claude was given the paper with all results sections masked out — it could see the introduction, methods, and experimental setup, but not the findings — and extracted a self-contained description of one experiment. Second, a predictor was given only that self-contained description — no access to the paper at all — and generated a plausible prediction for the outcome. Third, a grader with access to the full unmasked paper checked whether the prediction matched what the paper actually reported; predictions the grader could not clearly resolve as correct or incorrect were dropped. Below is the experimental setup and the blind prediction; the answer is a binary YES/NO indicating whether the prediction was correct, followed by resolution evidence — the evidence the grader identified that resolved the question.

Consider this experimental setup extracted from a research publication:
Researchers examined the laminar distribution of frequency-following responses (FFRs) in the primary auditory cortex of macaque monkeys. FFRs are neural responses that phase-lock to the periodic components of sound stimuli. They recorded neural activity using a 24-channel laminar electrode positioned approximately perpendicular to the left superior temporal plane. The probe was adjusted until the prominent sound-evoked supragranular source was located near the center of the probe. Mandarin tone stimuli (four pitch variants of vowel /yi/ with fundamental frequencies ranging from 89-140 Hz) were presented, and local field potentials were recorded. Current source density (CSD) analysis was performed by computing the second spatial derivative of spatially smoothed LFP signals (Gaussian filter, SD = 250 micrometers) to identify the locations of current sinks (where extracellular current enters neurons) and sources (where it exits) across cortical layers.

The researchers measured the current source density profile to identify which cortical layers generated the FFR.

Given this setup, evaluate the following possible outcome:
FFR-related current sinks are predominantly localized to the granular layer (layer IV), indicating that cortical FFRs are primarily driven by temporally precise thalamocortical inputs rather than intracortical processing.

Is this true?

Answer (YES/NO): YES